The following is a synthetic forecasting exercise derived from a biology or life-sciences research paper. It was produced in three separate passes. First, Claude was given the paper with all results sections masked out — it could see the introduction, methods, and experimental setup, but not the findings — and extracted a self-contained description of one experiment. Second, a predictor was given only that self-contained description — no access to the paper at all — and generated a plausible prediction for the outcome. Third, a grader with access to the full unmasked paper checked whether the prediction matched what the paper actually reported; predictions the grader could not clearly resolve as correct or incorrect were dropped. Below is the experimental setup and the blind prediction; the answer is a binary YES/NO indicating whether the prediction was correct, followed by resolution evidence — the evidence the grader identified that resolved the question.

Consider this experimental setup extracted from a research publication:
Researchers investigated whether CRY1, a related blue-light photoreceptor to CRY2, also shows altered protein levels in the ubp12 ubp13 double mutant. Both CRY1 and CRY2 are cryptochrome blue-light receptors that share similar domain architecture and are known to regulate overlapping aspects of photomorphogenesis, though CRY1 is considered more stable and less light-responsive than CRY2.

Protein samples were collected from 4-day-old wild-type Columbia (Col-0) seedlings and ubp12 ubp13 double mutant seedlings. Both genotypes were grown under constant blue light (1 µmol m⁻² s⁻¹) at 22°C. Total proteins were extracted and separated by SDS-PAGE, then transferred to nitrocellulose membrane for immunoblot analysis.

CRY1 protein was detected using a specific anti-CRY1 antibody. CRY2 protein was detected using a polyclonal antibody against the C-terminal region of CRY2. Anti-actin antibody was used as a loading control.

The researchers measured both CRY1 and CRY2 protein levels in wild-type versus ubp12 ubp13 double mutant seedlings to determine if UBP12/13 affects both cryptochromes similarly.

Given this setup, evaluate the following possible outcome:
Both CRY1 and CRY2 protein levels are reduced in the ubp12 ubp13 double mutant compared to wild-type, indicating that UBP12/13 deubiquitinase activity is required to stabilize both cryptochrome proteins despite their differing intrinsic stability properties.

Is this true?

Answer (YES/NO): NO